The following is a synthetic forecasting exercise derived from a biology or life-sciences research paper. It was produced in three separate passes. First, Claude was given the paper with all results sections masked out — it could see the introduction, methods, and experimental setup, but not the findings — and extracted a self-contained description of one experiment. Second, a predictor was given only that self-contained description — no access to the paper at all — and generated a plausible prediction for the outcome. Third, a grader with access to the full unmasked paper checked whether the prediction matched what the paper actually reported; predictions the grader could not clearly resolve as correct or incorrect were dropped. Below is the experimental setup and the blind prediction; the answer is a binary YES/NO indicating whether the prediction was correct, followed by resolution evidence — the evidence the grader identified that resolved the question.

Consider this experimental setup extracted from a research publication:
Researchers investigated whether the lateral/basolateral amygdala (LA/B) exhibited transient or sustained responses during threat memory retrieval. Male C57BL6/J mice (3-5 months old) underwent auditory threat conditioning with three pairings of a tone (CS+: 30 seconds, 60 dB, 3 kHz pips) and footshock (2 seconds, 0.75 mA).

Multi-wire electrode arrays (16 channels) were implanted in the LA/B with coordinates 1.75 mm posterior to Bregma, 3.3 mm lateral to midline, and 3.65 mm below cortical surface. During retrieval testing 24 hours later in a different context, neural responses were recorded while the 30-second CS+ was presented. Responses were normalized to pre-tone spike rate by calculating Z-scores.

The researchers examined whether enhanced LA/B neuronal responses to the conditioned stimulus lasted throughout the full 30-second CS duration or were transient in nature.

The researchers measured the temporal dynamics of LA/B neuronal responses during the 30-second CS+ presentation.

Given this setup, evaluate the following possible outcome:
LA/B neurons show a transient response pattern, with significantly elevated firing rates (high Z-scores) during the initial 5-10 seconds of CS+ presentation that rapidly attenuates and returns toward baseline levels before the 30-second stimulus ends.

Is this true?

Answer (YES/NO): NO